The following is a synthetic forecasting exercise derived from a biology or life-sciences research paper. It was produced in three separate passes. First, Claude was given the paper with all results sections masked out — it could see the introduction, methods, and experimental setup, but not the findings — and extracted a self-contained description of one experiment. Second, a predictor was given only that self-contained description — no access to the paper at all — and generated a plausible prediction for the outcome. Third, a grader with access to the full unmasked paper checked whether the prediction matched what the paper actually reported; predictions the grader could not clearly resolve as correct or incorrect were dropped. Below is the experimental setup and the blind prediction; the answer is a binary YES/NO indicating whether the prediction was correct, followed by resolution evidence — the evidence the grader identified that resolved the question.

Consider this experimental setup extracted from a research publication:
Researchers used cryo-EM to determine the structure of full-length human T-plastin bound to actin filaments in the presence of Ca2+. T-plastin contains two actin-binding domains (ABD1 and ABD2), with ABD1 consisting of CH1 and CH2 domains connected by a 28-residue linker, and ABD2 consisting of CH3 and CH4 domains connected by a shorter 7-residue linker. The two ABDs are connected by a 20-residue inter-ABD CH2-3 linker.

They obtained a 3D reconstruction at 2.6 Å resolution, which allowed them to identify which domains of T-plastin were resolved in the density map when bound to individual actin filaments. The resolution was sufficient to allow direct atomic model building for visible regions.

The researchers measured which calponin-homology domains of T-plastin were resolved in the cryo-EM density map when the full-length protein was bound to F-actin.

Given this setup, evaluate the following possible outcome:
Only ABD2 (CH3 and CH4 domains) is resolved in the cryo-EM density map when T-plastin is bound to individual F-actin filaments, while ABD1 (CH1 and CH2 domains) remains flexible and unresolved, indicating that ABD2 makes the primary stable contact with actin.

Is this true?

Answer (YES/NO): YES